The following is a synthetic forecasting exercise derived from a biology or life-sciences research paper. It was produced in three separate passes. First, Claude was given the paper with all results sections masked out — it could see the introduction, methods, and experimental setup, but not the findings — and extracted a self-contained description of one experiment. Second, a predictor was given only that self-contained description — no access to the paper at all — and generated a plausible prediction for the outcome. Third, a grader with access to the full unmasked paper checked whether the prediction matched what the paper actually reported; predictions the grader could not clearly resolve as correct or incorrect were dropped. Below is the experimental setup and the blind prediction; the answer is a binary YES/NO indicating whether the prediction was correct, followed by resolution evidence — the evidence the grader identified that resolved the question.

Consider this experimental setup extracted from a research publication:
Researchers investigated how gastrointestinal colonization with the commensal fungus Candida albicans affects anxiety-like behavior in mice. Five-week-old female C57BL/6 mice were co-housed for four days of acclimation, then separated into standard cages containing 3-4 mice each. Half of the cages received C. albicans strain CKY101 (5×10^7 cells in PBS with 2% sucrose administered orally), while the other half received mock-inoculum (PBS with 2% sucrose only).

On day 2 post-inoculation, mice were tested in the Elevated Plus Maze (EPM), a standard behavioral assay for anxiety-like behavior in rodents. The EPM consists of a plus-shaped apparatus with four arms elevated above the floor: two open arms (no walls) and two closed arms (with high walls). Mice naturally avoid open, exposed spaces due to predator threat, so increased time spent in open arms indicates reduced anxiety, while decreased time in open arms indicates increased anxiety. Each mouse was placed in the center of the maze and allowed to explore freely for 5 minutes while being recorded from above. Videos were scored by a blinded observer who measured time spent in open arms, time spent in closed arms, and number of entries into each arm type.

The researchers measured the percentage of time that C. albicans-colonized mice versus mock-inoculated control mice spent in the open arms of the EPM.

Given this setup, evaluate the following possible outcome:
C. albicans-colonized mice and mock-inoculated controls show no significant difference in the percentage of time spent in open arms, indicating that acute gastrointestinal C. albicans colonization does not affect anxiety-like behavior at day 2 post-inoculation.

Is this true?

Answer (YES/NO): NO